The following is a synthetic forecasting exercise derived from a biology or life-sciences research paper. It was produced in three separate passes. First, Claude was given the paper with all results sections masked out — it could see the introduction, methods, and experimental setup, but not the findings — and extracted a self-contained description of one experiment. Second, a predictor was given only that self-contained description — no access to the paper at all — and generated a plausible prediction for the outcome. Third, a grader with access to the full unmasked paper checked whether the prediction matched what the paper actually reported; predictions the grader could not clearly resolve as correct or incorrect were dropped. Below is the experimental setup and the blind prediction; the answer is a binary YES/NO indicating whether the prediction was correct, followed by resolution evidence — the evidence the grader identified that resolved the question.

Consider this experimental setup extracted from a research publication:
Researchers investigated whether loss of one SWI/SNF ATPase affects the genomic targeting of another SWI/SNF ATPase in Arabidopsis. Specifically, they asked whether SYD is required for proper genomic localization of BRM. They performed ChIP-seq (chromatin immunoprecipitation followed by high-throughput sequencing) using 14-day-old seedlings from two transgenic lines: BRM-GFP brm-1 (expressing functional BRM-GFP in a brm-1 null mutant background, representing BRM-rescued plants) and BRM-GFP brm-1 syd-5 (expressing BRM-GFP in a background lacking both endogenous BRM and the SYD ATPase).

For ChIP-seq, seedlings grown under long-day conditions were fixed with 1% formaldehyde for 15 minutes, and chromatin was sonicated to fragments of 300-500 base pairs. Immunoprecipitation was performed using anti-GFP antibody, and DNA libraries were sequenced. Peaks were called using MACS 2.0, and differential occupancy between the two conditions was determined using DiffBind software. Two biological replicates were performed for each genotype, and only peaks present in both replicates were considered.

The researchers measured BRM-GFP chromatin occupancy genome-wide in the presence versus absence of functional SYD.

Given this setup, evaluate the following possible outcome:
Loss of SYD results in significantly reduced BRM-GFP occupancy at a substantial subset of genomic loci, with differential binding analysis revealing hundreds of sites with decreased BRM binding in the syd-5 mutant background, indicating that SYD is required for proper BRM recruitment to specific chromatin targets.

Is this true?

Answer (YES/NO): NO